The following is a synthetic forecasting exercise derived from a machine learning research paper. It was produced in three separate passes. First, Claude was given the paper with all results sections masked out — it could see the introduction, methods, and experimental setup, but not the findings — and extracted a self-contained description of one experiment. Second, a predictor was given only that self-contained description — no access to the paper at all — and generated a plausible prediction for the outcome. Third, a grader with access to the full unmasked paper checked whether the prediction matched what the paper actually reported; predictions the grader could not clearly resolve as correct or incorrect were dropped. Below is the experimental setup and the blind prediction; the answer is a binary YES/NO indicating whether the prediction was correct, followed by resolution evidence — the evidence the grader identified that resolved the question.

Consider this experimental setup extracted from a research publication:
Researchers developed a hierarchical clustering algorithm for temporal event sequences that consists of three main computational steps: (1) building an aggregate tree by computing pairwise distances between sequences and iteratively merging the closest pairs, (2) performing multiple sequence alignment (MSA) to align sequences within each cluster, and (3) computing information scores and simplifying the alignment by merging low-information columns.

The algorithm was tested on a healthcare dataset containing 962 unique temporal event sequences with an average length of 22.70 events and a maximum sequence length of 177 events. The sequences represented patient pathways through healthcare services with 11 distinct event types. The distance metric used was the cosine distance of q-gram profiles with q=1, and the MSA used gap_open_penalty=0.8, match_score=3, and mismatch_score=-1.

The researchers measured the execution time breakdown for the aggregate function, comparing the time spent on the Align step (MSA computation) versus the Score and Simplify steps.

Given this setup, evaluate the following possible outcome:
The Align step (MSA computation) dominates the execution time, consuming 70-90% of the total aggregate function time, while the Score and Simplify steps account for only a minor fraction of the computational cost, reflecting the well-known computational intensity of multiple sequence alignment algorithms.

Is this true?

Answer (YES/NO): NO